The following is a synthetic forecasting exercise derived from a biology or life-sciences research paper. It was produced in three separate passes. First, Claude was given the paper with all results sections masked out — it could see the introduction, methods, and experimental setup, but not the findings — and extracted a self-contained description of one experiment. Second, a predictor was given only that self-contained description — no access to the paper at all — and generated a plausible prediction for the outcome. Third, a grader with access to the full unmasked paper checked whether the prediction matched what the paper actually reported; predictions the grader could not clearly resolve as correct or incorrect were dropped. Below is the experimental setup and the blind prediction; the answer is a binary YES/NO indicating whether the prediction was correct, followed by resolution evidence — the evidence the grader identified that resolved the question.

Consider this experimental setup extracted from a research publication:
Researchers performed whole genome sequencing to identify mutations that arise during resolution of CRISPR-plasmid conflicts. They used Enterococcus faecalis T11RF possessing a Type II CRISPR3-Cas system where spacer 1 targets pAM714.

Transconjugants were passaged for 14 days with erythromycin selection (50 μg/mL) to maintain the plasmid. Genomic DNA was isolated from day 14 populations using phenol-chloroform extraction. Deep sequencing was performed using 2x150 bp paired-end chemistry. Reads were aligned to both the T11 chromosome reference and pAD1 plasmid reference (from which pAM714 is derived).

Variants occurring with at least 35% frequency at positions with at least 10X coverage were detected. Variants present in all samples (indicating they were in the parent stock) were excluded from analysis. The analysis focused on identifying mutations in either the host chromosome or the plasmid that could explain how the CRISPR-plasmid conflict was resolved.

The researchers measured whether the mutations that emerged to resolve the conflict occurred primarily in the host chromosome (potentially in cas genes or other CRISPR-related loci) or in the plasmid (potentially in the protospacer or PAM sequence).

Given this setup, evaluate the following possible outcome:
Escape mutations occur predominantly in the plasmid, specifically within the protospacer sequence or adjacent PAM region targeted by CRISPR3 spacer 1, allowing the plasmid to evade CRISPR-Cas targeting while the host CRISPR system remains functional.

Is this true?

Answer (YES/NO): NO